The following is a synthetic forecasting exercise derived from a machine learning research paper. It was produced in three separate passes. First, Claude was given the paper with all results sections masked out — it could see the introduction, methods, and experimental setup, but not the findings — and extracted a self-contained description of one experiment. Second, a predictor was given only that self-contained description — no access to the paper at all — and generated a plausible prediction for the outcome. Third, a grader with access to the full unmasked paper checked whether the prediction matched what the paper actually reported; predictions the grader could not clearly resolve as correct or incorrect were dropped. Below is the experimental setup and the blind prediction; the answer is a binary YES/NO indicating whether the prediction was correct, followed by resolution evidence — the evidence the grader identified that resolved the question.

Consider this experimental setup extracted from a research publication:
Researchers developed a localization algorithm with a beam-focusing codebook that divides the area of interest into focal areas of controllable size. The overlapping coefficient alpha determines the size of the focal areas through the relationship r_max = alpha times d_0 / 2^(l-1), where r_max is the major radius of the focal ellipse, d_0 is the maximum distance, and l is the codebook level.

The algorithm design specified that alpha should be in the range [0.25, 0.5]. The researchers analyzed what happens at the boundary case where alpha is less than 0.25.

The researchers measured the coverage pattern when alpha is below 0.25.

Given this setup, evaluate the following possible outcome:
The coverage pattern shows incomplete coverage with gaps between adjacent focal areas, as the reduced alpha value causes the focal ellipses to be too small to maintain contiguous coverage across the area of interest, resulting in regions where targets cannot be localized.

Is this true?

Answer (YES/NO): YES